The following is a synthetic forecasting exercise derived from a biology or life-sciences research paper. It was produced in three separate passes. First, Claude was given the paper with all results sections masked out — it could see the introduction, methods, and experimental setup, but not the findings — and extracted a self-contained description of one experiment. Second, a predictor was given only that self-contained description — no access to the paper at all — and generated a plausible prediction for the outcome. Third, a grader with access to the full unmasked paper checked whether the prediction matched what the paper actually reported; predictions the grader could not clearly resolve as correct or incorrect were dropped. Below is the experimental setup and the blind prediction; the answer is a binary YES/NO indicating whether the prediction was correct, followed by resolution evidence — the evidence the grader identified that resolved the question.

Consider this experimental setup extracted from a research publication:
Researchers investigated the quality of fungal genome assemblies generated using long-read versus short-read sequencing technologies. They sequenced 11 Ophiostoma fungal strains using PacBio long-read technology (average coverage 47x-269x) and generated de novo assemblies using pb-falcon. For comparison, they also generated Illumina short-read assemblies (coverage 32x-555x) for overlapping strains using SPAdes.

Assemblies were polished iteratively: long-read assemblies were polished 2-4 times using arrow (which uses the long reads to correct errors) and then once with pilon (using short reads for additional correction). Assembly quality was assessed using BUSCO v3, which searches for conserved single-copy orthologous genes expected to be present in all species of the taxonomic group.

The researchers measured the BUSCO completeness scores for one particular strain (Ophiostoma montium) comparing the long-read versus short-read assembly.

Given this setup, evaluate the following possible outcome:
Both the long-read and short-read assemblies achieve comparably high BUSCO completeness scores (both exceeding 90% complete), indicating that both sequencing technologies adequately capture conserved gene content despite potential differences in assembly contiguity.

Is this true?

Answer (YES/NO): NO